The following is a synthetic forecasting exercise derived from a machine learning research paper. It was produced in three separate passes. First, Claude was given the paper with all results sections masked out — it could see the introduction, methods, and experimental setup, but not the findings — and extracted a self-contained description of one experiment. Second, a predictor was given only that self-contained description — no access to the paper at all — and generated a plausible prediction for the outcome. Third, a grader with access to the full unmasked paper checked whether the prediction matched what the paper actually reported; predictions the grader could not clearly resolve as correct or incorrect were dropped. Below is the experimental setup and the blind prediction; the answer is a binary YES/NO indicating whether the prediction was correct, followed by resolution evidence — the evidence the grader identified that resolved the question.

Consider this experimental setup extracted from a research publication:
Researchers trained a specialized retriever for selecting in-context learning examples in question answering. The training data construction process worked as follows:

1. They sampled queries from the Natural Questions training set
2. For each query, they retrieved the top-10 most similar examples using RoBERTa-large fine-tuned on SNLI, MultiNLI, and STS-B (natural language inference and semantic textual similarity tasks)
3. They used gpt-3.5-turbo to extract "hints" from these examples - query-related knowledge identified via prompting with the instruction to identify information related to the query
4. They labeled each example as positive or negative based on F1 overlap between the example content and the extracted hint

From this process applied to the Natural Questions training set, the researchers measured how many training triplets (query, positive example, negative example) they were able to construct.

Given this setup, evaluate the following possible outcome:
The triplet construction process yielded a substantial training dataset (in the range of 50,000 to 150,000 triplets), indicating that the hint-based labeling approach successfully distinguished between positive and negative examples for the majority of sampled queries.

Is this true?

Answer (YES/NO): NO